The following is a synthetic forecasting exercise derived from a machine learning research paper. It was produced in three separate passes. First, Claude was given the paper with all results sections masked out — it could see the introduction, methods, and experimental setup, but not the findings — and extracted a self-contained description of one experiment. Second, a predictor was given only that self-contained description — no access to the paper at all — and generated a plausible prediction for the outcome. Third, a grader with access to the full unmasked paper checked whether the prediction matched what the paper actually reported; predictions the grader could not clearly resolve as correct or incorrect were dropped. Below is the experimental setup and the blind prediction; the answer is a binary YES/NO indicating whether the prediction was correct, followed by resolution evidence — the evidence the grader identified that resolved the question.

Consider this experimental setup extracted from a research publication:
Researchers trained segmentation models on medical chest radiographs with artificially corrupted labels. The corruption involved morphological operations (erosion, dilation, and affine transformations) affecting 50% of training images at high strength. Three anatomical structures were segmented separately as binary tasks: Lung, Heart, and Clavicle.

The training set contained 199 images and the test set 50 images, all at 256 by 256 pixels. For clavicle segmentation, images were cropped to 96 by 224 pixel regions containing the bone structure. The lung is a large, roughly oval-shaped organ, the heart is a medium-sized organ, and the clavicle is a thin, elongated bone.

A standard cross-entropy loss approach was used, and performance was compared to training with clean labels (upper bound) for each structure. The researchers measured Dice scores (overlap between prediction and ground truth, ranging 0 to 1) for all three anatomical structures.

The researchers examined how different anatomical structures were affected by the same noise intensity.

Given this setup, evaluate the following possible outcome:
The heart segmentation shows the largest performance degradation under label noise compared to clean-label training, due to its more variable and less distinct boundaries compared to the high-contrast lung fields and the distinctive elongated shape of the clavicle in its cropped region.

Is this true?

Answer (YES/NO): NO